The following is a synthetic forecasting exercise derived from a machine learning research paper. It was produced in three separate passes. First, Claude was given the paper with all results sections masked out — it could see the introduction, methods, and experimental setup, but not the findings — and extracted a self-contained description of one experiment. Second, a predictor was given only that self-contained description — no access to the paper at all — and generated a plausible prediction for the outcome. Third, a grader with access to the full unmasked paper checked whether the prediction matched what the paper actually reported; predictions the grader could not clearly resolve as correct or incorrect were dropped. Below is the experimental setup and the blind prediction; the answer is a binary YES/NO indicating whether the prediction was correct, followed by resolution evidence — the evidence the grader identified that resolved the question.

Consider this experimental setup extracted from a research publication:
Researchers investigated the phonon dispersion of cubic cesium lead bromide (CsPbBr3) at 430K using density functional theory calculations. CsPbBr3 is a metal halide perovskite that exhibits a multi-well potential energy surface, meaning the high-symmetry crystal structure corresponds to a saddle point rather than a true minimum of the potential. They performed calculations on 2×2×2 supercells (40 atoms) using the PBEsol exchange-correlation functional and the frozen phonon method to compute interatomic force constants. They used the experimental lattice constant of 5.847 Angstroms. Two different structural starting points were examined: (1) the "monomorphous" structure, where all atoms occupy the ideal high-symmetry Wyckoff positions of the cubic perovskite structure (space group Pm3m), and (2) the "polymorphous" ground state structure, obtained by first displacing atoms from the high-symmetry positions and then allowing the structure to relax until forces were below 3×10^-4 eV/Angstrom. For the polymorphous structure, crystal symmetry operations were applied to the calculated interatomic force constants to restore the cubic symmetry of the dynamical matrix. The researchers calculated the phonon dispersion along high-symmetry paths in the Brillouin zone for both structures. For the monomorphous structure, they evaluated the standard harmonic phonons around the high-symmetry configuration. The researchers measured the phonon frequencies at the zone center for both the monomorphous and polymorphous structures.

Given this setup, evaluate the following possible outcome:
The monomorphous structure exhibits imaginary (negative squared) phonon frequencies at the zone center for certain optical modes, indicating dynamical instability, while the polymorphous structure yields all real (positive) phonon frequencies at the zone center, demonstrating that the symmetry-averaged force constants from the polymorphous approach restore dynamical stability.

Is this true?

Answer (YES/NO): YES